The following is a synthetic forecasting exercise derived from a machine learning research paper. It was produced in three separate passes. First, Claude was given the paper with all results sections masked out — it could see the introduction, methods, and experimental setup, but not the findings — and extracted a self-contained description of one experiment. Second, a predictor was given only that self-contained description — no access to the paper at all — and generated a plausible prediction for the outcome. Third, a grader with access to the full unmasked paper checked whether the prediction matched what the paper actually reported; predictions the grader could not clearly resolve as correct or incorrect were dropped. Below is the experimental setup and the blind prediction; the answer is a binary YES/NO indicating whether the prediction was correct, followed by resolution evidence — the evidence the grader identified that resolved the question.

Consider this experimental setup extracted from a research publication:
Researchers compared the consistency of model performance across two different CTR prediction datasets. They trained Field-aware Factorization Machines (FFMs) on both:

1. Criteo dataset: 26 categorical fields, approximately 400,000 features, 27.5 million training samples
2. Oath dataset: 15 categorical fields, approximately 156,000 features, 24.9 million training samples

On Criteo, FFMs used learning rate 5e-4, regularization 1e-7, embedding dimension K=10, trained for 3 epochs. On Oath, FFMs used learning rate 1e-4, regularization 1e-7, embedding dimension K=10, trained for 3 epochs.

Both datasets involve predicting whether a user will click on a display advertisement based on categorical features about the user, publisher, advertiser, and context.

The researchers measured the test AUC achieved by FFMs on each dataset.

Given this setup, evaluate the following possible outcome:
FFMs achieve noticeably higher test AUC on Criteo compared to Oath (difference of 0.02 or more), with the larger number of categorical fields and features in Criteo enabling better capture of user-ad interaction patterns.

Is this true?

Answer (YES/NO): NO